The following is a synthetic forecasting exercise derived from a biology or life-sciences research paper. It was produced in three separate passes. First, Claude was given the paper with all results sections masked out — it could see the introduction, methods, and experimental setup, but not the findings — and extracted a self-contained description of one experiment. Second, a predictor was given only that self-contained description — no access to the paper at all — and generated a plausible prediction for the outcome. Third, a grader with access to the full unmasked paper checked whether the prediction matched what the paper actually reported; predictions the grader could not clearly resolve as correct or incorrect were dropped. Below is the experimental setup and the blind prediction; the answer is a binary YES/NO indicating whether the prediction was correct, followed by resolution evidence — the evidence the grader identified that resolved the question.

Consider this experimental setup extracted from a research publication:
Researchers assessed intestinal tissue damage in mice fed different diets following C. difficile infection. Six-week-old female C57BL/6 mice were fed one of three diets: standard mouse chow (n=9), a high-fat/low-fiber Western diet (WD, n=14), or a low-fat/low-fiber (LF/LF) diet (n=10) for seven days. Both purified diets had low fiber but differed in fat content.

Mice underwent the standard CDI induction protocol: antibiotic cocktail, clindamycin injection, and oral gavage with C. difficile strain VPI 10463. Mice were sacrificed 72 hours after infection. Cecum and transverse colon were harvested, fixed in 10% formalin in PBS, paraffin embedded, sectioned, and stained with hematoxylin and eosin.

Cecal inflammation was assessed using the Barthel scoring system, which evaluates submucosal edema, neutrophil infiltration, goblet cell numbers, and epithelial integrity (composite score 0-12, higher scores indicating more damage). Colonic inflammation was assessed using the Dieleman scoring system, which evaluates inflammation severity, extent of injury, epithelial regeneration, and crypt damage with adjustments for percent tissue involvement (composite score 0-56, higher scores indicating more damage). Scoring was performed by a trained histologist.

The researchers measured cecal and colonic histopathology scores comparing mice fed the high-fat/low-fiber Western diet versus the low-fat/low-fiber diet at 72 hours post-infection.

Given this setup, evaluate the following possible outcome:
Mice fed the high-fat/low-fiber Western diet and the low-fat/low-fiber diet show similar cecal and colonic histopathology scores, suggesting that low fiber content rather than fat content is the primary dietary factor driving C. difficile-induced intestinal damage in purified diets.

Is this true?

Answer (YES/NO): NO